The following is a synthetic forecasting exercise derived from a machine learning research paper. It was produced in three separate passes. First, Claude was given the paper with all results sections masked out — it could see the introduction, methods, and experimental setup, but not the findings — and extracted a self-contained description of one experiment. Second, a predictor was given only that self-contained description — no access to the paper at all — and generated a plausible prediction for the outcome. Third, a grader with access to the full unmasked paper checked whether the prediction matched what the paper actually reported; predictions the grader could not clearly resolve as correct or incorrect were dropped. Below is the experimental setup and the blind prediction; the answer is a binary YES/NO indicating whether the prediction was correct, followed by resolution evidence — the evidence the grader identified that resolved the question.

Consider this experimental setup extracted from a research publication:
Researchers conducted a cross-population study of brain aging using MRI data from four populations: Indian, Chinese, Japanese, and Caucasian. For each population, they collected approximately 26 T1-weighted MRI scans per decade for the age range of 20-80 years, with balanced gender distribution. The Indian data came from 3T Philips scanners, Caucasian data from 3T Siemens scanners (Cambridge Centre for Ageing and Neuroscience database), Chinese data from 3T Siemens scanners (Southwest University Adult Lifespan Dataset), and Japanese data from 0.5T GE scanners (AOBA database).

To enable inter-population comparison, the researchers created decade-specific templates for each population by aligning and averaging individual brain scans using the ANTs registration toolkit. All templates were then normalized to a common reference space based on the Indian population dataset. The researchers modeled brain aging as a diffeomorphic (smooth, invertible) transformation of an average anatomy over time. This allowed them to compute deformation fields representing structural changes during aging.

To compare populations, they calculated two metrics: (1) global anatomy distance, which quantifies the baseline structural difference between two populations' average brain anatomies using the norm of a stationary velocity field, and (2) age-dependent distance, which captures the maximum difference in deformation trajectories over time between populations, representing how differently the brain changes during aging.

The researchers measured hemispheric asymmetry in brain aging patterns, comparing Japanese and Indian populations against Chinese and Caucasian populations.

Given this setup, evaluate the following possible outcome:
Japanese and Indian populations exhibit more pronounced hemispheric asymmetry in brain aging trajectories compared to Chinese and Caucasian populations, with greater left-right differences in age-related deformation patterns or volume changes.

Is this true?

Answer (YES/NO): NO